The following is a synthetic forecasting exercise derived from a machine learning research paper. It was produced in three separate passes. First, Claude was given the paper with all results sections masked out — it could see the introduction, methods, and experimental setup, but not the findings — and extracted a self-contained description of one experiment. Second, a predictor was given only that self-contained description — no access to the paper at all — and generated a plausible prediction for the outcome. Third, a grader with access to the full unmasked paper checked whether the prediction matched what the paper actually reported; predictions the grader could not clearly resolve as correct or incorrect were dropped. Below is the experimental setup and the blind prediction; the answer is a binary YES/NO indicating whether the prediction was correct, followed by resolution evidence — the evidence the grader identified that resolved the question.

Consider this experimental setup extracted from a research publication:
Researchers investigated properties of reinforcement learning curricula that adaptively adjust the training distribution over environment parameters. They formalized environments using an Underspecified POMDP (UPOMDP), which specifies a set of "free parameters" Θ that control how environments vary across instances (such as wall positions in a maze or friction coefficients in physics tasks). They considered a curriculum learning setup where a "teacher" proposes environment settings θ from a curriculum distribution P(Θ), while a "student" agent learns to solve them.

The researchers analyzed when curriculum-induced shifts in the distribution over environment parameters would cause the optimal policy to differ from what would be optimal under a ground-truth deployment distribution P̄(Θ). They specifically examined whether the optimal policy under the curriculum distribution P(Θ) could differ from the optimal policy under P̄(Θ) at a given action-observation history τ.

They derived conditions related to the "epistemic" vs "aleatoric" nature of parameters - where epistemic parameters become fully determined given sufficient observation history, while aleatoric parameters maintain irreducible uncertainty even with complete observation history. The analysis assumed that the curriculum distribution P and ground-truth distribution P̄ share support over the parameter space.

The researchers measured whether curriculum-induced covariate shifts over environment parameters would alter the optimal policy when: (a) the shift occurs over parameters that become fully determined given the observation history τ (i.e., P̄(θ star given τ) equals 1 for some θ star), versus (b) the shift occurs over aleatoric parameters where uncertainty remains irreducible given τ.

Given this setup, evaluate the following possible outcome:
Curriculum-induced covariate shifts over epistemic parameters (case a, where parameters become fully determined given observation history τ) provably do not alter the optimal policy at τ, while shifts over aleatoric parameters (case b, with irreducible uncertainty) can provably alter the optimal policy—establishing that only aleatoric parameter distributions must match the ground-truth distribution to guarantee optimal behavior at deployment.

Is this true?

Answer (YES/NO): YES